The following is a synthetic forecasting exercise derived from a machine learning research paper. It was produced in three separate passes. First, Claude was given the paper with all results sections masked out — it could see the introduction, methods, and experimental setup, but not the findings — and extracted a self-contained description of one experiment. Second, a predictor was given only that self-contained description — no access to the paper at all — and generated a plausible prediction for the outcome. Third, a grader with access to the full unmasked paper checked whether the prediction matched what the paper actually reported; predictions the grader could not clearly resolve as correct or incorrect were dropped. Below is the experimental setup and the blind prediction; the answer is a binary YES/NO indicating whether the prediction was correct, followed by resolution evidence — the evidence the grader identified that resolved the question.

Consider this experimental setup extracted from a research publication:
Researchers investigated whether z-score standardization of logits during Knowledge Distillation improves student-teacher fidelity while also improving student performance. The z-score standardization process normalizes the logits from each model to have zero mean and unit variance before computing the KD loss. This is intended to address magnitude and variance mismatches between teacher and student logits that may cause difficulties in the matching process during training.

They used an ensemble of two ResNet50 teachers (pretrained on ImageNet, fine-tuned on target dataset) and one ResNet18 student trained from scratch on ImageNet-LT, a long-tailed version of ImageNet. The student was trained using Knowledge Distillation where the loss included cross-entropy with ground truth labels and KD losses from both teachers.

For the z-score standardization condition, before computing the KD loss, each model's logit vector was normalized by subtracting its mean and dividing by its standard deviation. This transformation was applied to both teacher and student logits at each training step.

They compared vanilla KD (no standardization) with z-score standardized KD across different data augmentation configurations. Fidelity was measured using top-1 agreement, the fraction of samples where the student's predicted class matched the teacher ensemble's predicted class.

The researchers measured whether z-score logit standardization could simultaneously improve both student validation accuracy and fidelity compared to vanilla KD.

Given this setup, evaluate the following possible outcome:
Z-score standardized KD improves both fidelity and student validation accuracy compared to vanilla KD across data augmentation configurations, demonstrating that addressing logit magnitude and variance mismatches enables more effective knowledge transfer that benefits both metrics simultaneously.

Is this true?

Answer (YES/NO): NO